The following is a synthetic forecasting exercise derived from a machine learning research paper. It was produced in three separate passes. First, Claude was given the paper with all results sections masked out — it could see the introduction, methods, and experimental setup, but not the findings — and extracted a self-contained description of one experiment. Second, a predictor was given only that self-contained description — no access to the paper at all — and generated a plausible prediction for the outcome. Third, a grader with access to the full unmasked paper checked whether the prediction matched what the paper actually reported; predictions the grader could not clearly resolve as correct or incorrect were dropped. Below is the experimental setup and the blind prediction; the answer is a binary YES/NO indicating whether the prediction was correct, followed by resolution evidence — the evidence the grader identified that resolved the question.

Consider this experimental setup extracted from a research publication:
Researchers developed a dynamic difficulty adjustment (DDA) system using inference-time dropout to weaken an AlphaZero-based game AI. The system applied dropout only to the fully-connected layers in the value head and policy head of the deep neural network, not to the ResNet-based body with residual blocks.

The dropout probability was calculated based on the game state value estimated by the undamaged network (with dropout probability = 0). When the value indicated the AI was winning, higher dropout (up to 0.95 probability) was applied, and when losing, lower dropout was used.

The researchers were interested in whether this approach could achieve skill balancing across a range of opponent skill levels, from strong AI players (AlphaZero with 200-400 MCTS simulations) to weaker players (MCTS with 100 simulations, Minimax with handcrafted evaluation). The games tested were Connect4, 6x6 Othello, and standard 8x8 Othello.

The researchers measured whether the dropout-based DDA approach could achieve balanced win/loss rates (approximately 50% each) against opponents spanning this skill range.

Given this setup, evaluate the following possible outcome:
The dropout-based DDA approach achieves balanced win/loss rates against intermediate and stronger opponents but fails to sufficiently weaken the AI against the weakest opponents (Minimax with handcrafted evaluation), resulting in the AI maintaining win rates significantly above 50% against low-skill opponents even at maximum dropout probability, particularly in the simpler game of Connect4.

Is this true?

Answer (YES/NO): NO